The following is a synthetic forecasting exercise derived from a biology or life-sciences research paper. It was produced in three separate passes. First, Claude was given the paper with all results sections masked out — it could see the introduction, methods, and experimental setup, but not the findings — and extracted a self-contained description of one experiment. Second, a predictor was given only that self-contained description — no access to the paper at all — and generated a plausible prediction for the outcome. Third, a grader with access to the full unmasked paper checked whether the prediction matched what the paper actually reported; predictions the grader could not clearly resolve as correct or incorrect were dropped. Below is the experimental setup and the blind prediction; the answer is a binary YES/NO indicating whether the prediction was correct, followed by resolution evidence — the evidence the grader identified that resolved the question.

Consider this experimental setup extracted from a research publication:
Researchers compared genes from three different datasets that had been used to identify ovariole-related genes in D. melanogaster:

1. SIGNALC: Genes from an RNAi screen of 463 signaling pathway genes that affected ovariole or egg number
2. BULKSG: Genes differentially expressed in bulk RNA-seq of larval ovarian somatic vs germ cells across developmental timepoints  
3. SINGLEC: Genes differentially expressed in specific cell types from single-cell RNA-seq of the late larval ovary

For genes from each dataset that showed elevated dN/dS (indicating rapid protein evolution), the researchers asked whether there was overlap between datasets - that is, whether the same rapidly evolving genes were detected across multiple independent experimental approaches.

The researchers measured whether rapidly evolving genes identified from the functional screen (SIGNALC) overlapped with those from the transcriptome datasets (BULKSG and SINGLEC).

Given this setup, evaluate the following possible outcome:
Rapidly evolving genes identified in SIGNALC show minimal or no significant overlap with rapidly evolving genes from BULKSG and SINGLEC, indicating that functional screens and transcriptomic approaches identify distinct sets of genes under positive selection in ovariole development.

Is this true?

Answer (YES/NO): NO